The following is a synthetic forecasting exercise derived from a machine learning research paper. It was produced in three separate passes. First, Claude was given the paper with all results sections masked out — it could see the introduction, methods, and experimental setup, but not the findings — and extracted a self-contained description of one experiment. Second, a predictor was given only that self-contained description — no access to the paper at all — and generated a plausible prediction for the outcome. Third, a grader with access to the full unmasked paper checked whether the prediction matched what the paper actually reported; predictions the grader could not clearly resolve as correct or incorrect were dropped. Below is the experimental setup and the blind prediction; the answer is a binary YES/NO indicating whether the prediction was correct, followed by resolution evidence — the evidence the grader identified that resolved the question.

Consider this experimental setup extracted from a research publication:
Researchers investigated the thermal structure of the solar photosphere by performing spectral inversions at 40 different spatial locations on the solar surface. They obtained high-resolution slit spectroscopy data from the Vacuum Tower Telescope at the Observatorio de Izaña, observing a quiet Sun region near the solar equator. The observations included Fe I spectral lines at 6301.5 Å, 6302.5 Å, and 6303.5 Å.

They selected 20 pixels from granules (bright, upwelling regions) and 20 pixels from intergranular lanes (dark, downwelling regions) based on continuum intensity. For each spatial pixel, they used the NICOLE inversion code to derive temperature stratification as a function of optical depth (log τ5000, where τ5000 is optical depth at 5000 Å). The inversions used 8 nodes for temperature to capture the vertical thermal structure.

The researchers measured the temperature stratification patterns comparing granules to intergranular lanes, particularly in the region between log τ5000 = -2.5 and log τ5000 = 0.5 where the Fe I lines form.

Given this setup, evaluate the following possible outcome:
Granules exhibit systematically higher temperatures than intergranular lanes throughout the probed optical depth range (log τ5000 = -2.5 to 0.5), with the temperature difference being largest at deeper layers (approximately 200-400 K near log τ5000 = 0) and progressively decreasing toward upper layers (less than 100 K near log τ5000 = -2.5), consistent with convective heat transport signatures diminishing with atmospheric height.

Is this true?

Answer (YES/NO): NO